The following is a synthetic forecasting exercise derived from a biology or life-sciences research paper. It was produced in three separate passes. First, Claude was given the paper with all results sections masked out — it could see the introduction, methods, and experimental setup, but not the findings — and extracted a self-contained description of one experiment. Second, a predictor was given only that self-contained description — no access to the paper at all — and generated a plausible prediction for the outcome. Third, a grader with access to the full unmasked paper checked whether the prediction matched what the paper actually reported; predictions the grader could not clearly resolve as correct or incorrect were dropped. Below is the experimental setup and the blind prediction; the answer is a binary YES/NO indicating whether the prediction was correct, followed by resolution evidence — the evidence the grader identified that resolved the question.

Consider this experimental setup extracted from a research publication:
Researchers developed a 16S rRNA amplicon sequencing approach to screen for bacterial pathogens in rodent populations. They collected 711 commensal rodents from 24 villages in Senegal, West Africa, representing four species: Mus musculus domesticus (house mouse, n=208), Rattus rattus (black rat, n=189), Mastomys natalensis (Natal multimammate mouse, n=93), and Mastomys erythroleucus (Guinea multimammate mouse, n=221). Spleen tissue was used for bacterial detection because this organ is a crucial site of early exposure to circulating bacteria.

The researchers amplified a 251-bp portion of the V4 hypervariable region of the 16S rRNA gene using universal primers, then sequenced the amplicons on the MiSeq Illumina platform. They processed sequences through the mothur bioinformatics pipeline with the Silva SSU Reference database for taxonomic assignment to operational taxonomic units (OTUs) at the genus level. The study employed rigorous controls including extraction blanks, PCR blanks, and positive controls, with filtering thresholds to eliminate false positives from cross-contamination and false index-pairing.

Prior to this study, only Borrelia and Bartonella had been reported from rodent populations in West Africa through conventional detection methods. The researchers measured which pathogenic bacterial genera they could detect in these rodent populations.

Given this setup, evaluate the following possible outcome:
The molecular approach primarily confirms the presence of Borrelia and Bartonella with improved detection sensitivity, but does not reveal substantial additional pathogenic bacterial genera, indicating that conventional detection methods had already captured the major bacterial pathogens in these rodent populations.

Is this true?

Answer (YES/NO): NO